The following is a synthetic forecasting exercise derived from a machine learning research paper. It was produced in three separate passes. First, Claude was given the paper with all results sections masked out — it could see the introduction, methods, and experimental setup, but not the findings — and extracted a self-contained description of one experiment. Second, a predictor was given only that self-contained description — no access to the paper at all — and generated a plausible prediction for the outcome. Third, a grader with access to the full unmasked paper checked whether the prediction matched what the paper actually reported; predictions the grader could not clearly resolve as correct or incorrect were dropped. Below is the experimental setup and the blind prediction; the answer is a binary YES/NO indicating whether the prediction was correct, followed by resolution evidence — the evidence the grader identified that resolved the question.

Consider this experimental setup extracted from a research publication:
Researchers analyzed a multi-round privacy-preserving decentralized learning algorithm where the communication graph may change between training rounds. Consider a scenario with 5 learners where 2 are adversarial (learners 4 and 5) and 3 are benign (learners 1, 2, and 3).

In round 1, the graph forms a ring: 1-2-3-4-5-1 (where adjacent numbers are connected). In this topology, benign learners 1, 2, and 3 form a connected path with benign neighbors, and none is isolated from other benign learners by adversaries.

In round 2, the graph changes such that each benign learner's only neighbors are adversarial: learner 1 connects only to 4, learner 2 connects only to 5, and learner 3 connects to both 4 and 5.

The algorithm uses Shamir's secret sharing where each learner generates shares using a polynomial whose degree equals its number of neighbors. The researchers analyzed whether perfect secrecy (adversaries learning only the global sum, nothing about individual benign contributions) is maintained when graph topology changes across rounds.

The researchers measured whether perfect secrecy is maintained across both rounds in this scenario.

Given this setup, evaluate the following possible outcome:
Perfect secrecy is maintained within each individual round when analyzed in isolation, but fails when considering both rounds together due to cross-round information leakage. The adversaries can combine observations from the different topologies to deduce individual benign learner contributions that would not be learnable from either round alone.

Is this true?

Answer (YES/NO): NO